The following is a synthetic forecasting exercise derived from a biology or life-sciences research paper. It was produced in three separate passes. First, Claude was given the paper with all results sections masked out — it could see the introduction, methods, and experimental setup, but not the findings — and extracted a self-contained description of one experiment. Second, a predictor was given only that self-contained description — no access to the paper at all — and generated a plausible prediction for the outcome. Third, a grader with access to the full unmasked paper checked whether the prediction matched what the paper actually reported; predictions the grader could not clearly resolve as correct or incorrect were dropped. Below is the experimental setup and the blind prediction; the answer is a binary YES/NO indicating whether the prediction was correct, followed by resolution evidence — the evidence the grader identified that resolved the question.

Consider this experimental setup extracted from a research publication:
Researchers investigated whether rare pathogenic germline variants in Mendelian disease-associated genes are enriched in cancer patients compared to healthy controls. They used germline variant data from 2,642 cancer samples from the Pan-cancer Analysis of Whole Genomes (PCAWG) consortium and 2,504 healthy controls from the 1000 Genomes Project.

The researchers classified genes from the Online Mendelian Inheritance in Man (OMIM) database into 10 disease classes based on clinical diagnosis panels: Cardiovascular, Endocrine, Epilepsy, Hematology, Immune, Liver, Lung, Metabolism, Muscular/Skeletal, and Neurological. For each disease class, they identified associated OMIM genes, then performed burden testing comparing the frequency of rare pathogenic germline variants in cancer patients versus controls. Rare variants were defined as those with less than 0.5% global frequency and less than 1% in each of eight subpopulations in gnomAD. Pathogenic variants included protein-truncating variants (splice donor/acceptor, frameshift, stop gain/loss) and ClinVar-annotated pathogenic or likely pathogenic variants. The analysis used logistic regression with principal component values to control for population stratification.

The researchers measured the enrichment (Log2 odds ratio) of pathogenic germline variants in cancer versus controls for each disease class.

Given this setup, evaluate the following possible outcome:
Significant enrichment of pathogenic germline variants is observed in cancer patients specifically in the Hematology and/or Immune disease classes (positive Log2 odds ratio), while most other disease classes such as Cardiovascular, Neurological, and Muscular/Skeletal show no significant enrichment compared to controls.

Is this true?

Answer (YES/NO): NO